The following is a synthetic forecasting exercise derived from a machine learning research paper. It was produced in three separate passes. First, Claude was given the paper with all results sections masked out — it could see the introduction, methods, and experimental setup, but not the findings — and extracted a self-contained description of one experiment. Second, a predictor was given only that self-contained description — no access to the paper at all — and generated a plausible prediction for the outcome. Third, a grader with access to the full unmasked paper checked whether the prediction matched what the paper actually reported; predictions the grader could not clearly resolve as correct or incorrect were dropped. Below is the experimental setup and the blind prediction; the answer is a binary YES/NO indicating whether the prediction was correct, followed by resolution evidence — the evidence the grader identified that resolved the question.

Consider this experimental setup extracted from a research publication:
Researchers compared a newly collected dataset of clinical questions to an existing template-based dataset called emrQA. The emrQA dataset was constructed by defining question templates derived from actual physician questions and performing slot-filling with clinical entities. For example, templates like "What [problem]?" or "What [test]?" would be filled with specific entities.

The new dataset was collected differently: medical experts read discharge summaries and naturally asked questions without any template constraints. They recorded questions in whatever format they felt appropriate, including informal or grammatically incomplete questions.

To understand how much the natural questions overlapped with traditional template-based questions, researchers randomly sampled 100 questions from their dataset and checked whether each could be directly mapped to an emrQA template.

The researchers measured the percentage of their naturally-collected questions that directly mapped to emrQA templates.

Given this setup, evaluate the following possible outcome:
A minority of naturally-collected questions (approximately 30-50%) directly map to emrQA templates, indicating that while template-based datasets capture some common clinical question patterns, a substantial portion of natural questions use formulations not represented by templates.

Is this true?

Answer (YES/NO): NO